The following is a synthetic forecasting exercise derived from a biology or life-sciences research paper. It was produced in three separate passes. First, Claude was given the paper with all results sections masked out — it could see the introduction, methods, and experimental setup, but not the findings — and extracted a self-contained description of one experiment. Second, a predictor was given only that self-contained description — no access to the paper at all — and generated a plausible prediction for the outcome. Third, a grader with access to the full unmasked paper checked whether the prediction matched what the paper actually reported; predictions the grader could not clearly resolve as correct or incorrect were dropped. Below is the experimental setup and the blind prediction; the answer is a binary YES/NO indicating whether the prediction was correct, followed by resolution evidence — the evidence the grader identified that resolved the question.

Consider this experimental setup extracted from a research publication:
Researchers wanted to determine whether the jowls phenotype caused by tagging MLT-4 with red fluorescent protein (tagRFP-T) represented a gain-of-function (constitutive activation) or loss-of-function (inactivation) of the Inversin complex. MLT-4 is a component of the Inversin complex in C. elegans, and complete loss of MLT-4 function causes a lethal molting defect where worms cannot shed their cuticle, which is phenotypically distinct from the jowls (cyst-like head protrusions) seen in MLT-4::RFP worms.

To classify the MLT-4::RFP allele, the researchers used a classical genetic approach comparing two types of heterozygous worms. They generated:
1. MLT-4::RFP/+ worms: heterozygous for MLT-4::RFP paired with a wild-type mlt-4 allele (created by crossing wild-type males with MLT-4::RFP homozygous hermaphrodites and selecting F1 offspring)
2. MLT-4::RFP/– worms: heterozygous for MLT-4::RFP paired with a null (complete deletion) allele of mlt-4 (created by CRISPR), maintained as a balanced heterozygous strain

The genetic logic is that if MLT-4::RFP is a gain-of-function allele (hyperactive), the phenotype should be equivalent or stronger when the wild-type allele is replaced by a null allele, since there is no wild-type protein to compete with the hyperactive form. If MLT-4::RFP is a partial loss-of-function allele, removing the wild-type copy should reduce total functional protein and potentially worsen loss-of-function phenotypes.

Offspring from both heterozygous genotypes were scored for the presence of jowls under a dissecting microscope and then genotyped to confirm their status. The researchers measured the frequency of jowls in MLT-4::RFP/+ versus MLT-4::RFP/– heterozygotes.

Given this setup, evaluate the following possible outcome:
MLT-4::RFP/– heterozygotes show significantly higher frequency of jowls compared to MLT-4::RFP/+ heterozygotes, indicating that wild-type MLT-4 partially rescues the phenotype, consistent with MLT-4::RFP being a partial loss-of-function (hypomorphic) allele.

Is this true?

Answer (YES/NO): NO